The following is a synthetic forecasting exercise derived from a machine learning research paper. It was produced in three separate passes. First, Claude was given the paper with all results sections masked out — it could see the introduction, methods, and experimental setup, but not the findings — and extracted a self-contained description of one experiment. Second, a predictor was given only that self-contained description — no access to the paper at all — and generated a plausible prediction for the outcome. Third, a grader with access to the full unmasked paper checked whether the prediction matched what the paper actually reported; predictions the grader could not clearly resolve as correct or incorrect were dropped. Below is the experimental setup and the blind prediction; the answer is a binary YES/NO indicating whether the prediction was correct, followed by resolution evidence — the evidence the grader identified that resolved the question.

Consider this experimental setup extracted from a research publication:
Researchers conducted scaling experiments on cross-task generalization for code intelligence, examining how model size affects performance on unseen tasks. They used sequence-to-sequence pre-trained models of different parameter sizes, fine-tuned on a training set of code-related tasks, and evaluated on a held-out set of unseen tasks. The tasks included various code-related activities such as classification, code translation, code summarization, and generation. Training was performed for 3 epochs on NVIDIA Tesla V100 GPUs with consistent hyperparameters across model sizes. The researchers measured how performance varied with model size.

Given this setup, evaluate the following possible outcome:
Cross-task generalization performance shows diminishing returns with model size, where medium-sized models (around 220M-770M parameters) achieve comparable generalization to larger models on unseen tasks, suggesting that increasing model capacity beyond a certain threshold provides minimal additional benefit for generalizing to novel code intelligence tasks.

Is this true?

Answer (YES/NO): NO